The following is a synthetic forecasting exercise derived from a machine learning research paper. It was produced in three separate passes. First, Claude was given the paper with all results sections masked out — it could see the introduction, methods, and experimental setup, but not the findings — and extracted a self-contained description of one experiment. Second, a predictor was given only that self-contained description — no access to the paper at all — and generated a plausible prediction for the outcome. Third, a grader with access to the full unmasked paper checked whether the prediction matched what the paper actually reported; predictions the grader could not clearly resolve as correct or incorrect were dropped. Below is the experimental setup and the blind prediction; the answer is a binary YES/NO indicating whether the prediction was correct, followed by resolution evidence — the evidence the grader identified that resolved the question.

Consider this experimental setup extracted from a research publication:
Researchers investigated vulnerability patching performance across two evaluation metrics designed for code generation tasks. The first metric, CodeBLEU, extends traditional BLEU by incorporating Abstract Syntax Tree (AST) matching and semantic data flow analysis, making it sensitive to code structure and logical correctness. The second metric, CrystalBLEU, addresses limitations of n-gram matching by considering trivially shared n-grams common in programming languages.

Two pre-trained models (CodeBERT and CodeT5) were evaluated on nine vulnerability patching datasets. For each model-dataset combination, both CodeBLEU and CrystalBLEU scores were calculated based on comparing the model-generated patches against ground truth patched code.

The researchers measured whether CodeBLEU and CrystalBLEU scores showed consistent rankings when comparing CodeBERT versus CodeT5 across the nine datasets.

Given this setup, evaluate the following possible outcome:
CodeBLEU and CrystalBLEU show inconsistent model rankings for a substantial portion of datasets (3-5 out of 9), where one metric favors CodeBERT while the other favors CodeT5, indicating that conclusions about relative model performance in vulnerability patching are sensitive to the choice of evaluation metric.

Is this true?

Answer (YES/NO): NO